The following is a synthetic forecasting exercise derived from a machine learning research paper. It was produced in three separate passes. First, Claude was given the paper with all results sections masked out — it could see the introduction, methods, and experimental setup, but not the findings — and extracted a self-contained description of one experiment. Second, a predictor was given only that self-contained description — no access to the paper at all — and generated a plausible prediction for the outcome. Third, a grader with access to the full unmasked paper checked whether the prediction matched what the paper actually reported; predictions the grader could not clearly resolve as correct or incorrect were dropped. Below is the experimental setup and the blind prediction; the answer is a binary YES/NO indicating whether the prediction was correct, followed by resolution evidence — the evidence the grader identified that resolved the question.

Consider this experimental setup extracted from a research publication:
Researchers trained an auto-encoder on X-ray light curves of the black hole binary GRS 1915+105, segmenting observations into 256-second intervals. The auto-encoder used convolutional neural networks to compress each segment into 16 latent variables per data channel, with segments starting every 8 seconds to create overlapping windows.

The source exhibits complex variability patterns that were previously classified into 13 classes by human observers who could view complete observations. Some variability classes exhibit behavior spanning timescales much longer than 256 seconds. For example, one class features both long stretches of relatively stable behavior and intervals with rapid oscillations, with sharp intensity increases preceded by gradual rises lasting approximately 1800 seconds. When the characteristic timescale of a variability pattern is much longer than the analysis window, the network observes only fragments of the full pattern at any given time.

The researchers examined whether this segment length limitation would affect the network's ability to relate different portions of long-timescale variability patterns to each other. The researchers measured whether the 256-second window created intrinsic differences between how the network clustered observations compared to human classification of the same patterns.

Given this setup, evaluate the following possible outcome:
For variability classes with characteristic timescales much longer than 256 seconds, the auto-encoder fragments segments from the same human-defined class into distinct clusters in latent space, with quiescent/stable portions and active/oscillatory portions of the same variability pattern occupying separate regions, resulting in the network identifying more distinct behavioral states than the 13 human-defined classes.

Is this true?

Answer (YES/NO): NO